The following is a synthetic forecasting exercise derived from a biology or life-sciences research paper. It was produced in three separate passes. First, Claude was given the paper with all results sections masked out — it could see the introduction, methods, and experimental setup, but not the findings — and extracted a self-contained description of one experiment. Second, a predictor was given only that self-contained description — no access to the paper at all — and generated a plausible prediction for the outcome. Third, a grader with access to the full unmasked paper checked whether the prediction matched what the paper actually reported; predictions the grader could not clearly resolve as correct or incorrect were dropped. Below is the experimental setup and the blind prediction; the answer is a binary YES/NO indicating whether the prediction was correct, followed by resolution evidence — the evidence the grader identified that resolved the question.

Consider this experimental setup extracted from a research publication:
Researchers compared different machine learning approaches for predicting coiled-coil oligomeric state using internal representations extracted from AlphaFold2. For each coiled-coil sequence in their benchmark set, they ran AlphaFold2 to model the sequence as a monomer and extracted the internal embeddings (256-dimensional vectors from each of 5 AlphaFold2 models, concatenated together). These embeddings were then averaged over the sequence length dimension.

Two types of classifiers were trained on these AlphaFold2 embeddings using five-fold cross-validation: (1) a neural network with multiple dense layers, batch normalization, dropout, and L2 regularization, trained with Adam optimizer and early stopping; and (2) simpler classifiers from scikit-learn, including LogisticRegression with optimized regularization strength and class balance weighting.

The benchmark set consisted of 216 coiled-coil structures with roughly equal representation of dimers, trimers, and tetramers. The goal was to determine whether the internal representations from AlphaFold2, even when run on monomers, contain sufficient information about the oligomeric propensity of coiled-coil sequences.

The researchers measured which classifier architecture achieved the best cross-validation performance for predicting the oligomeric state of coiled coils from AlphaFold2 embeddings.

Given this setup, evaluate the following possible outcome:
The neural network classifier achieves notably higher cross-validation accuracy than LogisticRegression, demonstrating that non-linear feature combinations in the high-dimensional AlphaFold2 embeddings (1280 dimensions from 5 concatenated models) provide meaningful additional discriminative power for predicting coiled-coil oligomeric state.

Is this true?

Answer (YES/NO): NO